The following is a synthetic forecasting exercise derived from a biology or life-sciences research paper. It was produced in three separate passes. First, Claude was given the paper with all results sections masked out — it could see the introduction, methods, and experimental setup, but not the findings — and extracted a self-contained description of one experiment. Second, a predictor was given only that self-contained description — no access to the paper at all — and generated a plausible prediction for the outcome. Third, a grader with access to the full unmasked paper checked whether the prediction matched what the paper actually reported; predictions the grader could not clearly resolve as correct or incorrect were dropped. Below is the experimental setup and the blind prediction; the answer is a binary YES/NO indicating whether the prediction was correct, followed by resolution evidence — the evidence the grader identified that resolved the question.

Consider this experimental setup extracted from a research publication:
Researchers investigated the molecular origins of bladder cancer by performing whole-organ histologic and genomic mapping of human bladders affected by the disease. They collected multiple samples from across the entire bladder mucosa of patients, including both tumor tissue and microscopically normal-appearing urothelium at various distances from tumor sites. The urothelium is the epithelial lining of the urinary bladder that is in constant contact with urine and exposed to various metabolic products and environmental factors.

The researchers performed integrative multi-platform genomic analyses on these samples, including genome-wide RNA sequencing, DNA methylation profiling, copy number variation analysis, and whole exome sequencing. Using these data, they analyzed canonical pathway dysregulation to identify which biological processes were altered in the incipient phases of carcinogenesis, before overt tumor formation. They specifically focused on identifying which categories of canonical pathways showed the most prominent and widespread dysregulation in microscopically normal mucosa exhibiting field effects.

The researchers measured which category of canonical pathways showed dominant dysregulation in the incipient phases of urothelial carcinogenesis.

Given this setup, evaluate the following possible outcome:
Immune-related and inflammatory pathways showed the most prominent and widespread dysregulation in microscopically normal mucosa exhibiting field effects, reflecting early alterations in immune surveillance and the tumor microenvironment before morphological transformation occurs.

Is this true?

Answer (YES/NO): YES